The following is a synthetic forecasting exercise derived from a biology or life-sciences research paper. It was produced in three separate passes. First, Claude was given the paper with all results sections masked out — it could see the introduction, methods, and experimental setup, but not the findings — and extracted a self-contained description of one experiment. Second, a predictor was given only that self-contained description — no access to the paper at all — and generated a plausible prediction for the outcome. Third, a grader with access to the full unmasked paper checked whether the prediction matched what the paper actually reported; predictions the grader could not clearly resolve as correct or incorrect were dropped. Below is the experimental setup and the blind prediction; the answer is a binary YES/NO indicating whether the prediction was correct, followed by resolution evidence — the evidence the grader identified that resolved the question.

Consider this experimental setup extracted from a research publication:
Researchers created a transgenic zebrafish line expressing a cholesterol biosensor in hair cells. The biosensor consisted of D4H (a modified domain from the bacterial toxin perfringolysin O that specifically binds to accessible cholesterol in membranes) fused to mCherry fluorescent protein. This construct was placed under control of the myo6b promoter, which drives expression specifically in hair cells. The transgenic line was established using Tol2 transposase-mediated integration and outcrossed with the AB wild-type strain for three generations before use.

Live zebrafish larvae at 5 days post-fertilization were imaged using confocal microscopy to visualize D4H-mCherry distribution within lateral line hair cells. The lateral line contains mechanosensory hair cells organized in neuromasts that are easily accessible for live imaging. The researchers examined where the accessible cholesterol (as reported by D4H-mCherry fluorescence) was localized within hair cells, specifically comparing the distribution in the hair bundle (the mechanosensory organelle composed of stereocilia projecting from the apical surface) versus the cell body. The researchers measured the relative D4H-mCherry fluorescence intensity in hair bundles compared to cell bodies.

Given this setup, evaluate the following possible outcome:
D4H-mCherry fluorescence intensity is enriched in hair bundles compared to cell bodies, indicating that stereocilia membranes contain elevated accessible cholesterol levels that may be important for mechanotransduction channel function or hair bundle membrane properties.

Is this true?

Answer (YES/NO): YES